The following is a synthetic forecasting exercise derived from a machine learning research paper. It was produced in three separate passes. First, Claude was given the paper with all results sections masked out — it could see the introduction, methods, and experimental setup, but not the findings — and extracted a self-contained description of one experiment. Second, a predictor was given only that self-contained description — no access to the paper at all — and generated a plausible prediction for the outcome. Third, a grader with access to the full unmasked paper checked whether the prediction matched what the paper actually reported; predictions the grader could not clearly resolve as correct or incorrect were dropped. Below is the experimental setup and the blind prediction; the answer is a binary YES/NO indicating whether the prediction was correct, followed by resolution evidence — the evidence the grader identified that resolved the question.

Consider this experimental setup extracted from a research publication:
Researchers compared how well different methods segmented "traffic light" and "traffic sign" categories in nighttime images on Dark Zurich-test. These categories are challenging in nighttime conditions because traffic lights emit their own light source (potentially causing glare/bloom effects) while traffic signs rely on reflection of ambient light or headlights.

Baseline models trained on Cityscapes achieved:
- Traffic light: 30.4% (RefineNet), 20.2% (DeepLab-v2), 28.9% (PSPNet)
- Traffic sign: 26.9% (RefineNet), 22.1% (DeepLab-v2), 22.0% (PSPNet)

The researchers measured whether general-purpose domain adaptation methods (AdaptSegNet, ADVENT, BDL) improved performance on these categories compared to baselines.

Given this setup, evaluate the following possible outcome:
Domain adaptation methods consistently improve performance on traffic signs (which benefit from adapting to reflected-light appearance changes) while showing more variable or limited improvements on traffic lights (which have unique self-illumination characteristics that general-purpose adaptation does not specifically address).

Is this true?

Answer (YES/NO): NO